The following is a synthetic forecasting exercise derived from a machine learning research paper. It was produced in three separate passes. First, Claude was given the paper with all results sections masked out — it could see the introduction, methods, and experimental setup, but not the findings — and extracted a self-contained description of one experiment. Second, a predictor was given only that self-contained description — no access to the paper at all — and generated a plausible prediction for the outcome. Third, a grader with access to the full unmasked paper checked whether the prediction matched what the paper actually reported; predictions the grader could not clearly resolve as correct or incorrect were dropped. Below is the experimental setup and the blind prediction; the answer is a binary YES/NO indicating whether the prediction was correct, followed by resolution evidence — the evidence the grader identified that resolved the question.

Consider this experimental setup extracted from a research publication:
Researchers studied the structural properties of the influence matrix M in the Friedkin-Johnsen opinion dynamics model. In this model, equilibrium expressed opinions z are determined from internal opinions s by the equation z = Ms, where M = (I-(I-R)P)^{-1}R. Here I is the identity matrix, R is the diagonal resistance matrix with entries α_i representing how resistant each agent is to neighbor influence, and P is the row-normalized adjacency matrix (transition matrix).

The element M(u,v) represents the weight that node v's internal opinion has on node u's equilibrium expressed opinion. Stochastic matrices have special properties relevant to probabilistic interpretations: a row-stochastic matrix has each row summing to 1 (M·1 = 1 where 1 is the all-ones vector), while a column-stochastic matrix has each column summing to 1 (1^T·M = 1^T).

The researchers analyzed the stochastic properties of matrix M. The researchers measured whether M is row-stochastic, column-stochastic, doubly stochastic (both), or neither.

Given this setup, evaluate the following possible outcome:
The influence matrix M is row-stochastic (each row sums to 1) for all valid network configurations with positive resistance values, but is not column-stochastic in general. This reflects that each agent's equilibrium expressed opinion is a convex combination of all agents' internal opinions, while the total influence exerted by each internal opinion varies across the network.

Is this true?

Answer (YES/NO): YES